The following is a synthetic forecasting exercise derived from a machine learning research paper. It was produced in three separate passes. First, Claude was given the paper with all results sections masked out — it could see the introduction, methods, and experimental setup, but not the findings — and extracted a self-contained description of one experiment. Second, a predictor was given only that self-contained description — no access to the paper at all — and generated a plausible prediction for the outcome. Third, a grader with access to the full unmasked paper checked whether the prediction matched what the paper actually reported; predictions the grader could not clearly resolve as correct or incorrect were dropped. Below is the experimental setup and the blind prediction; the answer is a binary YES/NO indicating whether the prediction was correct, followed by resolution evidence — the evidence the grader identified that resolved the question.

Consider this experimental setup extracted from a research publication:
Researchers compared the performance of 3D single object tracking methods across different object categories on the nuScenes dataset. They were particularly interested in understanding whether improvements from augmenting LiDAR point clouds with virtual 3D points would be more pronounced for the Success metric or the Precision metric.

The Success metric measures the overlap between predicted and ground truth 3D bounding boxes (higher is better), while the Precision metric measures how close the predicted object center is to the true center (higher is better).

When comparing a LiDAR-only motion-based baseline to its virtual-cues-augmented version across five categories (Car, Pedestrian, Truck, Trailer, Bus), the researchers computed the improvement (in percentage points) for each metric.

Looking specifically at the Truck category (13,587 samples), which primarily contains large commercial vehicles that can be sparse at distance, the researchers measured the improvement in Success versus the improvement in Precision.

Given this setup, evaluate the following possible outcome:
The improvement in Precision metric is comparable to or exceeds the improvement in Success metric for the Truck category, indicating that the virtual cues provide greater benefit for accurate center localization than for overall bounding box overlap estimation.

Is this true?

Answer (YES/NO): NO